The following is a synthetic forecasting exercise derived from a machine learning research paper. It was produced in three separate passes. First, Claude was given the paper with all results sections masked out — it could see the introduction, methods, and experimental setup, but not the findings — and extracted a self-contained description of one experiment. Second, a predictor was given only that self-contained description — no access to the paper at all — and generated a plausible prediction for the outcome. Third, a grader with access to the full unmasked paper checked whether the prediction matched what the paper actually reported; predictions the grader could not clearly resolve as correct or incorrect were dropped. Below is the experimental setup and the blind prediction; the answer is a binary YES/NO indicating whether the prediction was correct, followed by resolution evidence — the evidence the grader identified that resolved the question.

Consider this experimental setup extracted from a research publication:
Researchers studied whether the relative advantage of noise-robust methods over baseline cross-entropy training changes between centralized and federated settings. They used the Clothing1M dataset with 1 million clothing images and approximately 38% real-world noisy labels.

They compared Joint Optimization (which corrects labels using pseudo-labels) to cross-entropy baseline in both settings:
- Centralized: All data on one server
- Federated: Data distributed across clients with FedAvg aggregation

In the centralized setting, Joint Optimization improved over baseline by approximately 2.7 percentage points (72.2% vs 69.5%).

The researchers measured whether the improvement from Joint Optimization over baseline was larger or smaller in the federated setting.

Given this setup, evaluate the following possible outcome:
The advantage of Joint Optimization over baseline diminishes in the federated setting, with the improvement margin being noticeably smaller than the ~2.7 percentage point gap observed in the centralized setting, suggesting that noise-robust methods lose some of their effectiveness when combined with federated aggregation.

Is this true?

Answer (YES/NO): NO